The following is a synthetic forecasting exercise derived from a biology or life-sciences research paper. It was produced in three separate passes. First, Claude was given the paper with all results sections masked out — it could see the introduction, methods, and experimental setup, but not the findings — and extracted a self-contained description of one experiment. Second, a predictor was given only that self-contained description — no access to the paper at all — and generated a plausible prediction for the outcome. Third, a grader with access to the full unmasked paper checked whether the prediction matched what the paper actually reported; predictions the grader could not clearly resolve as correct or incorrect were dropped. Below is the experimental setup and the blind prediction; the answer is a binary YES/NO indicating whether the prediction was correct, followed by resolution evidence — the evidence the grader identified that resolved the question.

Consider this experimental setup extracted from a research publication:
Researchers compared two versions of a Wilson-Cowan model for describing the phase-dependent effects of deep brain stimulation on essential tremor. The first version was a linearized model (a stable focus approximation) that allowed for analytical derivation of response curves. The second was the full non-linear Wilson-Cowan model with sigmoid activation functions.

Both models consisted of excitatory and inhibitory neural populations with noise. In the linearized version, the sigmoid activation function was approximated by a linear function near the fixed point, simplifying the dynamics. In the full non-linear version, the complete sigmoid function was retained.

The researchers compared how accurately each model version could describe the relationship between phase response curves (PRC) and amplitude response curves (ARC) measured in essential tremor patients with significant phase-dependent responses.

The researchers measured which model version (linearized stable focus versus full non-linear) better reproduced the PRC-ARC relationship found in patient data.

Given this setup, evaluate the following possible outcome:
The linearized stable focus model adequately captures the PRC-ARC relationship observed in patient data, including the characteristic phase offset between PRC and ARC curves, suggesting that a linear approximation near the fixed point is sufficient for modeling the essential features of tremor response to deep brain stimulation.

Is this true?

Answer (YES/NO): NO